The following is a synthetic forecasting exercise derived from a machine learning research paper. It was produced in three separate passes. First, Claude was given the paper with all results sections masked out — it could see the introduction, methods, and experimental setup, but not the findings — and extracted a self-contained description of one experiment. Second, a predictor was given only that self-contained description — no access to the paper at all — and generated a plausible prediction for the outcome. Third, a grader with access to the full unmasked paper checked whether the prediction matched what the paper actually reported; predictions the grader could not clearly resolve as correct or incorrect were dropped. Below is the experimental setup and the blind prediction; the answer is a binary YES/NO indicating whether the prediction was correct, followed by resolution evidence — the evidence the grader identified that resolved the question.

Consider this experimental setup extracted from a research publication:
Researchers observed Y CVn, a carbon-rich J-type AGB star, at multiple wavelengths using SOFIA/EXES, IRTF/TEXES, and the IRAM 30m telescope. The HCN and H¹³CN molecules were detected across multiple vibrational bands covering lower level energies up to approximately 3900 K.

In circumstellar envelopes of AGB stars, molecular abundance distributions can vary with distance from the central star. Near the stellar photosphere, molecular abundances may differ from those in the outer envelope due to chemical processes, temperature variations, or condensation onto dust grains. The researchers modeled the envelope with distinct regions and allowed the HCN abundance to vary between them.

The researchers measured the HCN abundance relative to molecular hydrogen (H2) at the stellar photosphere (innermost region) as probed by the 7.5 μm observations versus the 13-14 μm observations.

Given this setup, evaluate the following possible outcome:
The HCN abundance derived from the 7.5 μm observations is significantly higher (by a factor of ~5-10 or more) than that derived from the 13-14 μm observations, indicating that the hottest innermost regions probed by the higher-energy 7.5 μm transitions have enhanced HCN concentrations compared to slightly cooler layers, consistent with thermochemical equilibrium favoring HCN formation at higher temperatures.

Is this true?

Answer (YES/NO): NO